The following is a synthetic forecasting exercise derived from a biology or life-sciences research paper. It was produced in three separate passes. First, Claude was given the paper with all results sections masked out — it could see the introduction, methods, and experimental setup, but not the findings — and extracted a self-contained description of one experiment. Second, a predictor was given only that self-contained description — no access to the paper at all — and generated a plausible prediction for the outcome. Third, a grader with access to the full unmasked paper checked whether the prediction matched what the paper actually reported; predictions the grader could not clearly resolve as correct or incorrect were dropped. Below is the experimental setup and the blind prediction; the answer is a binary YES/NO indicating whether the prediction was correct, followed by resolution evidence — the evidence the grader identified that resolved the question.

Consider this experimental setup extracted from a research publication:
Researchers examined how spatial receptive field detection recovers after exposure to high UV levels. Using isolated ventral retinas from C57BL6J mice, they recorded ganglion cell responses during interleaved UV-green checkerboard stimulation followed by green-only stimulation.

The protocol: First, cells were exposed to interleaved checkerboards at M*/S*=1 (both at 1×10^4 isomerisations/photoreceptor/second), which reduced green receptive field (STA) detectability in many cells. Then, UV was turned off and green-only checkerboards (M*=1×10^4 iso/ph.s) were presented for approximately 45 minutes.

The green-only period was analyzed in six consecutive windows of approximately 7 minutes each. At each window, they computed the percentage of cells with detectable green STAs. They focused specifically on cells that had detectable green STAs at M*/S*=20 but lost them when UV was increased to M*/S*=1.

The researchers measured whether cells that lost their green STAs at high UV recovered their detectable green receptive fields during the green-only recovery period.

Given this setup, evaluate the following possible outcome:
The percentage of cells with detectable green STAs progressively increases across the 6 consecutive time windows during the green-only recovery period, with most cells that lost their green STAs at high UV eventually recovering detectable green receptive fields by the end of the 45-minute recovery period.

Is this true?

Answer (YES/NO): NO